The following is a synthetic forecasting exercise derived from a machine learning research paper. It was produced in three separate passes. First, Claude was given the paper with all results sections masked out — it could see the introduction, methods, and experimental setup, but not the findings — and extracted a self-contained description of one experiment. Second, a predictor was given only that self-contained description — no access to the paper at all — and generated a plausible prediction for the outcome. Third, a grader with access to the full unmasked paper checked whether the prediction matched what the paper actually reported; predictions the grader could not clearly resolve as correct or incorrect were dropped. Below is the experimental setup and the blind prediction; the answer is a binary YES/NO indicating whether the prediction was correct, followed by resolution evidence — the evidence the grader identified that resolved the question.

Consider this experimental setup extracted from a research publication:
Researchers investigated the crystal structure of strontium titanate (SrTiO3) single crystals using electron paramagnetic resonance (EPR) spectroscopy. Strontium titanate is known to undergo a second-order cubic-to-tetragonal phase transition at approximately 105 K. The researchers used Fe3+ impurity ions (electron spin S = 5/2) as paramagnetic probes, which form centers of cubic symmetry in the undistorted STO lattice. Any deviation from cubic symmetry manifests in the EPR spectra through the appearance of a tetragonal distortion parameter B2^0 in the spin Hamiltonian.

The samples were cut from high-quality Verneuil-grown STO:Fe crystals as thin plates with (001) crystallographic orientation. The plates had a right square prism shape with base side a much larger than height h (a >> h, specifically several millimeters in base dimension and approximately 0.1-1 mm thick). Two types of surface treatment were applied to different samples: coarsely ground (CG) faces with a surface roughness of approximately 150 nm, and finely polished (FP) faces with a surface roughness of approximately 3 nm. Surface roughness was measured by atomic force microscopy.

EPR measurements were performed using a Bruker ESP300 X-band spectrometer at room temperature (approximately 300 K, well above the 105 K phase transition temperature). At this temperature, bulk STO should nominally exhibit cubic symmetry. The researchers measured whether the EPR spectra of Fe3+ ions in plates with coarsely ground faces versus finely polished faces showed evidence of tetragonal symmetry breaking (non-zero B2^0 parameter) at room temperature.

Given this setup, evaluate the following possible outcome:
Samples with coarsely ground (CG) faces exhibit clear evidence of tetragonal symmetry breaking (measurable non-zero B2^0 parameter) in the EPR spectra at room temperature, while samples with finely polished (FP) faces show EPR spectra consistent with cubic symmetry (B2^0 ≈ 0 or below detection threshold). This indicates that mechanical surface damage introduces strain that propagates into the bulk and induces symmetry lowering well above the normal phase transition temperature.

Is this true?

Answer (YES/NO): NO